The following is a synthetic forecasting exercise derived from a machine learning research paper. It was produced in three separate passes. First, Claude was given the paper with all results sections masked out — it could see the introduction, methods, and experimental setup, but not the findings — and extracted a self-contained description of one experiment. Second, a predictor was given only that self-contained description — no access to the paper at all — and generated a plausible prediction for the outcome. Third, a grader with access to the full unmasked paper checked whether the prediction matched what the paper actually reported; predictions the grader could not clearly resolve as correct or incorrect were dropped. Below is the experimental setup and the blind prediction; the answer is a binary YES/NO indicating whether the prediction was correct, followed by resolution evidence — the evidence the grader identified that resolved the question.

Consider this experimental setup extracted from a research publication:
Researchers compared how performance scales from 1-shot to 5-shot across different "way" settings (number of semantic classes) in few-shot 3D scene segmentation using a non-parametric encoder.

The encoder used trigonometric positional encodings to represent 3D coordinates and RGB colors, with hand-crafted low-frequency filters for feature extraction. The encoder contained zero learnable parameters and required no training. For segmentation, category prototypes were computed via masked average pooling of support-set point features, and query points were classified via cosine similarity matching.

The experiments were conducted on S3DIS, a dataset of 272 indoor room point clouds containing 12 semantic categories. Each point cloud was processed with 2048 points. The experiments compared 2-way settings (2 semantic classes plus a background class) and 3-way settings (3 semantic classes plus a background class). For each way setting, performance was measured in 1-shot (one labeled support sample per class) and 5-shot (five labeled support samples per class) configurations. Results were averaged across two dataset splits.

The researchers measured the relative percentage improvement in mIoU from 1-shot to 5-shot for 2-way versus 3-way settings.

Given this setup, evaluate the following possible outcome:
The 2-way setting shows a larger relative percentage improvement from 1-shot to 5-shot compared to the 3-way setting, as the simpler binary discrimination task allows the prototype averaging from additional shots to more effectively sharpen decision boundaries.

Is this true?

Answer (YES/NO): NO